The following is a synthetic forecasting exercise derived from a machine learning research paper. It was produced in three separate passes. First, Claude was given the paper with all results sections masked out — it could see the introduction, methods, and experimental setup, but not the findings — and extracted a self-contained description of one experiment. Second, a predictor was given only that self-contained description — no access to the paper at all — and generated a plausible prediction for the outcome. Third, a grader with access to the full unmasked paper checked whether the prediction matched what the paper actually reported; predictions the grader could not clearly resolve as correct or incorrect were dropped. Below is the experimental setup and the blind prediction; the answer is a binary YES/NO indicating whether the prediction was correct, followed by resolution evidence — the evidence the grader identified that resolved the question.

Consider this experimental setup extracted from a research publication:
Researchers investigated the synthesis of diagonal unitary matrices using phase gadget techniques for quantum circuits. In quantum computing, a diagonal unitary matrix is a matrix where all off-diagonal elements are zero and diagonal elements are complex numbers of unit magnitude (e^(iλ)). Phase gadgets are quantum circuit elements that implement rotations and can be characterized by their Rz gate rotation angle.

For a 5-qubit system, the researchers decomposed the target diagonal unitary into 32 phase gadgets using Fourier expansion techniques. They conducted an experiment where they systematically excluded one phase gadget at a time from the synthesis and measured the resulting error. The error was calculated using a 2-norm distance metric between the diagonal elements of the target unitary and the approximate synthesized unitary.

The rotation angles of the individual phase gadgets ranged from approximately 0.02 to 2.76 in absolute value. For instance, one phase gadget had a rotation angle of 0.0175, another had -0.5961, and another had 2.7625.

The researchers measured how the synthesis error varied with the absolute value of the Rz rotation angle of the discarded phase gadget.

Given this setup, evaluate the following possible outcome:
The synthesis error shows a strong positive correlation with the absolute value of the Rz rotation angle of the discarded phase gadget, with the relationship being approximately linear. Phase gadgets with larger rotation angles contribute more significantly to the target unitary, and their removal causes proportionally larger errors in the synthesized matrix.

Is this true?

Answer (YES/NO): NO